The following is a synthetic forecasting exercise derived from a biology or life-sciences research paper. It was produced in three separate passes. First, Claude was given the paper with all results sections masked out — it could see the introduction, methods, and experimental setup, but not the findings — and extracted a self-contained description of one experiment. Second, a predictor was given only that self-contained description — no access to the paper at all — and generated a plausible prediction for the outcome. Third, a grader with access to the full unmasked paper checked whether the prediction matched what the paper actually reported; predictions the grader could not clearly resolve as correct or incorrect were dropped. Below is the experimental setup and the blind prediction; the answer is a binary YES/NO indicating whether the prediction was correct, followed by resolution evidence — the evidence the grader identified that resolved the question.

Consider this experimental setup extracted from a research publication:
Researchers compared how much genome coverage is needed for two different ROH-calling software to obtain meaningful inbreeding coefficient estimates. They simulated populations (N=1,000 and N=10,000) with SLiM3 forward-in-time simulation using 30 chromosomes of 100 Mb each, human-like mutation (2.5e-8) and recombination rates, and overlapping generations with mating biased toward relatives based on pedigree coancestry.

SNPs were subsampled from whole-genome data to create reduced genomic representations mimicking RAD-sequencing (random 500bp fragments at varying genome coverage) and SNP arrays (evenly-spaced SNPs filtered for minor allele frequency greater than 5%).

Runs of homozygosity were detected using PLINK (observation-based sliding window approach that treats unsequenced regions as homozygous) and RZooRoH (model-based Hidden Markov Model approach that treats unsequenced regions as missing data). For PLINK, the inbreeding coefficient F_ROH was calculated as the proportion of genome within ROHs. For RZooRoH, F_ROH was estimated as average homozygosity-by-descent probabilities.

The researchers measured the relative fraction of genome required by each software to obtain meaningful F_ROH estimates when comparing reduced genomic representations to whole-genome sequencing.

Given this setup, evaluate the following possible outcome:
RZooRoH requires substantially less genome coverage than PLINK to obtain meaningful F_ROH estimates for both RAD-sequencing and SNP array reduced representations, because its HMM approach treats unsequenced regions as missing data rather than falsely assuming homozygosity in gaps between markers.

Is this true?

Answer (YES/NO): NO